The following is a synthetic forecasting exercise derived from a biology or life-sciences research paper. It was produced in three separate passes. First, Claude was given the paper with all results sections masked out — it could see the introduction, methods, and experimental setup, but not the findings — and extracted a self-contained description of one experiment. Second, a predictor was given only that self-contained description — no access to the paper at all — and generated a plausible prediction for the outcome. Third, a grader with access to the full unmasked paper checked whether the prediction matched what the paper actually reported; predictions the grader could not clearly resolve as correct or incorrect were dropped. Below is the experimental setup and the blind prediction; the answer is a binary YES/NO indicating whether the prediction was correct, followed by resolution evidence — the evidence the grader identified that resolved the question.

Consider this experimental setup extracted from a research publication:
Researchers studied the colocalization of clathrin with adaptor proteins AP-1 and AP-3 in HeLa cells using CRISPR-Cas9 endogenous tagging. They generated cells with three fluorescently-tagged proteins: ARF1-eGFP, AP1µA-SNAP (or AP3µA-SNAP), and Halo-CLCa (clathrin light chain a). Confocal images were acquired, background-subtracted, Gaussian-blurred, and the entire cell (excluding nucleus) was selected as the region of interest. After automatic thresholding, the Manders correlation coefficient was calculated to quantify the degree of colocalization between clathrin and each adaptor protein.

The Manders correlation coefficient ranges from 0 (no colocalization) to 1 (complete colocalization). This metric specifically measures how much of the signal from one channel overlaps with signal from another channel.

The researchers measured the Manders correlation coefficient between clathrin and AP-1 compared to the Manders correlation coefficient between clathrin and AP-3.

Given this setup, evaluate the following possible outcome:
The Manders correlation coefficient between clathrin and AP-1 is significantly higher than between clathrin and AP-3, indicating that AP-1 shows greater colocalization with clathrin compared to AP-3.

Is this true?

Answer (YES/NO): YES